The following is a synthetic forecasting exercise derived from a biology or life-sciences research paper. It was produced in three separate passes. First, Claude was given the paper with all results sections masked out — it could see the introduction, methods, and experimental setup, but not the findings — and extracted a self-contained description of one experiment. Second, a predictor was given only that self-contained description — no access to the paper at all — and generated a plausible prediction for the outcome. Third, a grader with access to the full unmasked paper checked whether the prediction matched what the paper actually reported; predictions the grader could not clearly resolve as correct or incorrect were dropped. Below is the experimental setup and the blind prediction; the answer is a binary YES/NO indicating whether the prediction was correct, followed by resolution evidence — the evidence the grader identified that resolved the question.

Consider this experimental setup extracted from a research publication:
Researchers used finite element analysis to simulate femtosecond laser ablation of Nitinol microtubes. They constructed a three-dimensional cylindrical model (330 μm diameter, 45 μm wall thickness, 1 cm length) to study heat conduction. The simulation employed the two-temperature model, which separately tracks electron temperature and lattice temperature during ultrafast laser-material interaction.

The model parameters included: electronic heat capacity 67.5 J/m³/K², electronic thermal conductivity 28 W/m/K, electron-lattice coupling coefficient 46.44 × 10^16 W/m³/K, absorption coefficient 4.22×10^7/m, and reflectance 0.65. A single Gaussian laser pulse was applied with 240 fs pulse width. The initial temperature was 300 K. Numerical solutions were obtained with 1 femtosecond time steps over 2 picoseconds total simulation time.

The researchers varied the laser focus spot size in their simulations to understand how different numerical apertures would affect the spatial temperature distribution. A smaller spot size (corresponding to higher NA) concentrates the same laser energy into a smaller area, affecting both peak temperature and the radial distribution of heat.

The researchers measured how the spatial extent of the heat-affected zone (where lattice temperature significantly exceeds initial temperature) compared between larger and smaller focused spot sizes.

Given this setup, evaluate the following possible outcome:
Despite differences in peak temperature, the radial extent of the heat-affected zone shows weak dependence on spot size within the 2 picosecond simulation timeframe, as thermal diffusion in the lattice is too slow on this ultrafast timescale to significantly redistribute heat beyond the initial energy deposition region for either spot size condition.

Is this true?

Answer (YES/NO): NO